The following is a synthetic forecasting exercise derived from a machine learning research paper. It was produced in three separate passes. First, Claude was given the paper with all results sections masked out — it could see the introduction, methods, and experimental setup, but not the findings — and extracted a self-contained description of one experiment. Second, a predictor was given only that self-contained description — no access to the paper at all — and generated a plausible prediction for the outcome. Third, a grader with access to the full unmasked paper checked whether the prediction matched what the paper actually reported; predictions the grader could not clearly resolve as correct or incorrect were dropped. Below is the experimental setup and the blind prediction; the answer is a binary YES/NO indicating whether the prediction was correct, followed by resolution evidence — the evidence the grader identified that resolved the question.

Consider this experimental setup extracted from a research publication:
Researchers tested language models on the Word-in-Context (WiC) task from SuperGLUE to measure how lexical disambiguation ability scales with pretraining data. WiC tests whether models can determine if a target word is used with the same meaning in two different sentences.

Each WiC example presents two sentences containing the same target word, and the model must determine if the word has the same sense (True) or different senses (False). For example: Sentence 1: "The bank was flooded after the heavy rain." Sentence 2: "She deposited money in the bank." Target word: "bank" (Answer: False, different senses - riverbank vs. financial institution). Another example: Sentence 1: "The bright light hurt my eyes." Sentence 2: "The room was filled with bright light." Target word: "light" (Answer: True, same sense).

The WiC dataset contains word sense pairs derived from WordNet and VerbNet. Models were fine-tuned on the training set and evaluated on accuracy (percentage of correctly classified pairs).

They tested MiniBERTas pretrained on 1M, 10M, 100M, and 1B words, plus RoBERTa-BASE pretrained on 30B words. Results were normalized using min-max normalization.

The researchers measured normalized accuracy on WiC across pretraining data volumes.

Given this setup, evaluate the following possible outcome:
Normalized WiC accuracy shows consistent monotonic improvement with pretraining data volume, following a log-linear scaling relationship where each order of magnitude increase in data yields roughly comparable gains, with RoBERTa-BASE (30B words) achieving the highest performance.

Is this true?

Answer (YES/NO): NO